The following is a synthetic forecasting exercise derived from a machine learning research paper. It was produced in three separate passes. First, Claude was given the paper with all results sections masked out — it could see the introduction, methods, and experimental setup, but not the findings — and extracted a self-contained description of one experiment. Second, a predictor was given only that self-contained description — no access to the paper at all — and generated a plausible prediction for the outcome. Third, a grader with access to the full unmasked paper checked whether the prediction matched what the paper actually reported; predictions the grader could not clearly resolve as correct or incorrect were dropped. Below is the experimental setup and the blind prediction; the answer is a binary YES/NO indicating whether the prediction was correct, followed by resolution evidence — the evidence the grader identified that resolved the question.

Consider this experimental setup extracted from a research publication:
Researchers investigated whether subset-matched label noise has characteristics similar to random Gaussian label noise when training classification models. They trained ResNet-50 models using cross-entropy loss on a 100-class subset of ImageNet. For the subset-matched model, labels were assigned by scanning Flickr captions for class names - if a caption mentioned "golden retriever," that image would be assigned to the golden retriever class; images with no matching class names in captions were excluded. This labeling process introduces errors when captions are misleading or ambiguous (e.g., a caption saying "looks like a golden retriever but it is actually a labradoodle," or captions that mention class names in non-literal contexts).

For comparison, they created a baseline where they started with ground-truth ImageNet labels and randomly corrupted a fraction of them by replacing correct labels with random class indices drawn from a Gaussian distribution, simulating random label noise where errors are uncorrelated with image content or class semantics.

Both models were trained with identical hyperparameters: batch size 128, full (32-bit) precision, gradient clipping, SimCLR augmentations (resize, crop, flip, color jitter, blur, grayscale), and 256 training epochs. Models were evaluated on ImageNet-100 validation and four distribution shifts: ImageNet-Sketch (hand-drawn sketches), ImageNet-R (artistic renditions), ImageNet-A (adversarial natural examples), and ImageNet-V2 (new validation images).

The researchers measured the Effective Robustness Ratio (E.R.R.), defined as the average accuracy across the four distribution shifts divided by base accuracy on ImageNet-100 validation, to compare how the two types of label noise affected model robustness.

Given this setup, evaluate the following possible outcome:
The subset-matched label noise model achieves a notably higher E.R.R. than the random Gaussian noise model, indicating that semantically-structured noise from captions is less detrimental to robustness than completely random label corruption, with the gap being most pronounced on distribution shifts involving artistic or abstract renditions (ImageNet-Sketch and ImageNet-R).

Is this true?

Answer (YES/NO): NO